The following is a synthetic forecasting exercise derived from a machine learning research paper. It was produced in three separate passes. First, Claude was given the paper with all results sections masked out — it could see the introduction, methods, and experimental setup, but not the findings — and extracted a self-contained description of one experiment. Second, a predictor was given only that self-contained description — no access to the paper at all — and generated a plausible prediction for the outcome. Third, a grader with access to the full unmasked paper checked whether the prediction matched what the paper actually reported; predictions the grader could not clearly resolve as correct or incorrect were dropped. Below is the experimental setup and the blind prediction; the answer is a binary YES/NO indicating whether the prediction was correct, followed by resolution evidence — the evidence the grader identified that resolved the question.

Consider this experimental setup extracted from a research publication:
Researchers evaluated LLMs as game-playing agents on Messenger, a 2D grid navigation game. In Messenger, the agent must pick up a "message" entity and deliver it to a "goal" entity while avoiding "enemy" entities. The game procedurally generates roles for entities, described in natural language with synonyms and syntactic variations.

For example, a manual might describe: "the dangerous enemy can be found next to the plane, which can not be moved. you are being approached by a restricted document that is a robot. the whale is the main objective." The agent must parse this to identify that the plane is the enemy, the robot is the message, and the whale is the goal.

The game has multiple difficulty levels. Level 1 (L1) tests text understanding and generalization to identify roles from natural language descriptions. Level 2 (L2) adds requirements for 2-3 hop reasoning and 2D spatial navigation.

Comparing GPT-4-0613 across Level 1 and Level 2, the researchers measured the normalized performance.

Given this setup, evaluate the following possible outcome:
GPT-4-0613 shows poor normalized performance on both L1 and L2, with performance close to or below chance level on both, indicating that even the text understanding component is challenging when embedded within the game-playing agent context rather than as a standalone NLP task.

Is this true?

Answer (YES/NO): NO